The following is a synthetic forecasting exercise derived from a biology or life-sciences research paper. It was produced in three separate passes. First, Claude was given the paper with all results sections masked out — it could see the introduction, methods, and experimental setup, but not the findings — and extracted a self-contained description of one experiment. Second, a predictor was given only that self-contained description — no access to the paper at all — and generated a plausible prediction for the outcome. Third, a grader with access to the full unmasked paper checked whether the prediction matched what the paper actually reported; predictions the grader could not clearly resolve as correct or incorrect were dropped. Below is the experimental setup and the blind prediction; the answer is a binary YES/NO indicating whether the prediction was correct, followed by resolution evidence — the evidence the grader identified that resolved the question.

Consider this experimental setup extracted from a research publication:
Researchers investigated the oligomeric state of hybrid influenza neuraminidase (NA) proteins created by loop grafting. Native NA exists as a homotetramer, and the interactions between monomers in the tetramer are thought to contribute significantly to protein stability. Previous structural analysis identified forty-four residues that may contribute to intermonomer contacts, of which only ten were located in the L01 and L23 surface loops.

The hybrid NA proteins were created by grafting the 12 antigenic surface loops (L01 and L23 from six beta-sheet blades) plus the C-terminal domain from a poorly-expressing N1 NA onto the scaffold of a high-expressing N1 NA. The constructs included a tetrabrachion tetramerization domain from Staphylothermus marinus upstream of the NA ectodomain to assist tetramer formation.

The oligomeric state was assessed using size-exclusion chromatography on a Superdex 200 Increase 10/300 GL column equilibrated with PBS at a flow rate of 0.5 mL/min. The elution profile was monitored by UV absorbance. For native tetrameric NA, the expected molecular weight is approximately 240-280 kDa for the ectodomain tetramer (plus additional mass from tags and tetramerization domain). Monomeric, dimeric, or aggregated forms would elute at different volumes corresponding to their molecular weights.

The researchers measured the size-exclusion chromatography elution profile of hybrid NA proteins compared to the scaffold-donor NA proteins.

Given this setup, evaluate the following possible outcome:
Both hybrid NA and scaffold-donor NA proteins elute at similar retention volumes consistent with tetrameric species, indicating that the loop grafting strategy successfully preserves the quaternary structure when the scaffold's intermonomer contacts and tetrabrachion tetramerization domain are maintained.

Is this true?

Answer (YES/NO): YES